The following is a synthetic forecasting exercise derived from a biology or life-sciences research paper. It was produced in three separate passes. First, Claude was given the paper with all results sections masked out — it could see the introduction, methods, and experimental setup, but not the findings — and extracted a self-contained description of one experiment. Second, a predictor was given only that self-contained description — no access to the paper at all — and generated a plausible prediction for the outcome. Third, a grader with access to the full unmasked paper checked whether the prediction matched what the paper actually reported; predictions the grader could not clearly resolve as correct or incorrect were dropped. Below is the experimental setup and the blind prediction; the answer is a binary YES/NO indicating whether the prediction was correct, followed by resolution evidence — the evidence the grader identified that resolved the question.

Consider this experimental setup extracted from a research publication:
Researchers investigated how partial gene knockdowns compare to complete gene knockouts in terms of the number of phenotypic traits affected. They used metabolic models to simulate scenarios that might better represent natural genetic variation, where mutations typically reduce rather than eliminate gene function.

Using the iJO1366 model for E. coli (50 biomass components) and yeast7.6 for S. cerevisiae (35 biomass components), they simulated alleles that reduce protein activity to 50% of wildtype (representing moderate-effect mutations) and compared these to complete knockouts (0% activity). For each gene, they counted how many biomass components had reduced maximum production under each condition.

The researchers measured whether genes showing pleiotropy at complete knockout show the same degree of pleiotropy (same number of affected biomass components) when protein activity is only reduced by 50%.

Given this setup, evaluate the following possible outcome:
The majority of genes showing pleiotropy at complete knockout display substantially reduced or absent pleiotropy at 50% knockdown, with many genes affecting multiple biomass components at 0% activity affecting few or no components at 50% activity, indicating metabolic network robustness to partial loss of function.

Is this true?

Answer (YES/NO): YES